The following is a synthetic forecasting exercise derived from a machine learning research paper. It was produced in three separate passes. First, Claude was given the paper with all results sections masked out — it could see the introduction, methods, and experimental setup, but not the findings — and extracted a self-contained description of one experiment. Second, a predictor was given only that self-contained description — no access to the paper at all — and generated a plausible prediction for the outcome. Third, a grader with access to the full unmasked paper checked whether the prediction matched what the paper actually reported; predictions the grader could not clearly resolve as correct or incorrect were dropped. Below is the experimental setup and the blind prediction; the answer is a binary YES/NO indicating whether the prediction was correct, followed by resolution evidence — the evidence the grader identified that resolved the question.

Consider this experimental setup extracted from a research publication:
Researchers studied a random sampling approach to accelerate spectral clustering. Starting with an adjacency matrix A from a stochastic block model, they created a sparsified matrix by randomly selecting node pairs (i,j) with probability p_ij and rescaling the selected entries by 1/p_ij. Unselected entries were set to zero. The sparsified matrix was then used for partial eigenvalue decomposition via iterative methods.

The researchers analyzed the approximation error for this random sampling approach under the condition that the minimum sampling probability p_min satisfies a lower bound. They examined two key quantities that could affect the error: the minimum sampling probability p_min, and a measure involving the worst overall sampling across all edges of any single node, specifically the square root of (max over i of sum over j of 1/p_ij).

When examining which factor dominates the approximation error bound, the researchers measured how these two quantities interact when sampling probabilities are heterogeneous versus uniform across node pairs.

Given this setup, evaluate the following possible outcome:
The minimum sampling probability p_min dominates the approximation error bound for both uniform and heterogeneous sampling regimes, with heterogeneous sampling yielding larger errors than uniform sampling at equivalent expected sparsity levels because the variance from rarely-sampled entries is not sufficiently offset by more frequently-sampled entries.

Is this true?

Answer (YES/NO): NO